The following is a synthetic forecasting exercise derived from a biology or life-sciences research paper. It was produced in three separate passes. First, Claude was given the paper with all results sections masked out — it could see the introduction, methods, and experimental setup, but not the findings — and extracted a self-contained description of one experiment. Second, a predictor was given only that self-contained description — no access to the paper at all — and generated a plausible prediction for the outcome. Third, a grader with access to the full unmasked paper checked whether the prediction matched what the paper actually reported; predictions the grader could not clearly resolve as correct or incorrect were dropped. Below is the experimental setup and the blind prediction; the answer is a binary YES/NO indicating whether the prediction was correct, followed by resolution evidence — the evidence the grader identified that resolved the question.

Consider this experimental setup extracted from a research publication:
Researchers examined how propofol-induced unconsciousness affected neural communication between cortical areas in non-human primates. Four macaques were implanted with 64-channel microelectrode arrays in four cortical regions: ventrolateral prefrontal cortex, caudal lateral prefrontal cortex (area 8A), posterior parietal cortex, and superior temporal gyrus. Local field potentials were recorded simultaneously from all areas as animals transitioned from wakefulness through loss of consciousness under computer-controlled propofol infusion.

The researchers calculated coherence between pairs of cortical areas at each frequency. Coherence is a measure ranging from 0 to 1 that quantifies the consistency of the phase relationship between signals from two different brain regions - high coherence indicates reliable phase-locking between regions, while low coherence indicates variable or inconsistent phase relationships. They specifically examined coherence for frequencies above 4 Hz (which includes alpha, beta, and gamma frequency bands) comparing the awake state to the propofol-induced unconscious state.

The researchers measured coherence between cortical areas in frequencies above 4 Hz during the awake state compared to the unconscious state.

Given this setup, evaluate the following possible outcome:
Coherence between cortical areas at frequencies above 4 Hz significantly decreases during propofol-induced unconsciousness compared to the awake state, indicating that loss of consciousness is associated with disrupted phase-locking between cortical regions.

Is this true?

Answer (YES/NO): YES